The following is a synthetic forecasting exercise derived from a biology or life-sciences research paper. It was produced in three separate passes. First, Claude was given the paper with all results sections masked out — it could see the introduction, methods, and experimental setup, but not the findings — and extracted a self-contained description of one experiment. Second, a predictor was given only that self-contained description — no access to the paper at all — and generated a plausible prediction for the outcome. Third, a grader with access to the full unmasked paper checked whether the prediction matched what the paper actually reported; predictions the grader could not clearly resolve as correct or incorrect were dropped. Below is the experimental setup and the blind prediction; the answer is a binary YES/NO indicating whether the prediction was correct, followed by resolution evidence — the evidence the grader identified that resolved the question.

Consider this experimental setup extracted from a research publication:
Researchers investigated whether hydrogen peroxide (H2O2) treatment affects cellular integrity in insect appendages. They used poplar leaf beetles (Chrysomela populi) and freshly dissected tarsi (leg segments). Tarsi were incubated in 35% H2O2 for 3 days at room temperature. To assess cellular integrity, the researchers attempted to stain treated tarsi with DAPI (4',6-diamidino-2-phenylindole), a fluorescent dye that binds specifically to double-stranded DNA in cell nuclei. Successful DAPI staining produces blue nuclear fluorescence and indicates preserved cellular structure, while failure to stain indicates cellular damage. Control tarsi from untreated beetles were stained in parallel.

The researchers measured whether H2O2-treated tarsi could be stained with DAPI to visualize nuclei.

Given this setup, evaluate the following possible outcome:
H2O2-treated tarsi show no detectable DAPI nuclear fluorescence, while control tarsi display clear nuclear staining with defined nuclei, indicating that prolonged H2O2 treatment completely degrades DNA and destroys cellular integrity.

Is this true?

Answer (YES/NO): NO